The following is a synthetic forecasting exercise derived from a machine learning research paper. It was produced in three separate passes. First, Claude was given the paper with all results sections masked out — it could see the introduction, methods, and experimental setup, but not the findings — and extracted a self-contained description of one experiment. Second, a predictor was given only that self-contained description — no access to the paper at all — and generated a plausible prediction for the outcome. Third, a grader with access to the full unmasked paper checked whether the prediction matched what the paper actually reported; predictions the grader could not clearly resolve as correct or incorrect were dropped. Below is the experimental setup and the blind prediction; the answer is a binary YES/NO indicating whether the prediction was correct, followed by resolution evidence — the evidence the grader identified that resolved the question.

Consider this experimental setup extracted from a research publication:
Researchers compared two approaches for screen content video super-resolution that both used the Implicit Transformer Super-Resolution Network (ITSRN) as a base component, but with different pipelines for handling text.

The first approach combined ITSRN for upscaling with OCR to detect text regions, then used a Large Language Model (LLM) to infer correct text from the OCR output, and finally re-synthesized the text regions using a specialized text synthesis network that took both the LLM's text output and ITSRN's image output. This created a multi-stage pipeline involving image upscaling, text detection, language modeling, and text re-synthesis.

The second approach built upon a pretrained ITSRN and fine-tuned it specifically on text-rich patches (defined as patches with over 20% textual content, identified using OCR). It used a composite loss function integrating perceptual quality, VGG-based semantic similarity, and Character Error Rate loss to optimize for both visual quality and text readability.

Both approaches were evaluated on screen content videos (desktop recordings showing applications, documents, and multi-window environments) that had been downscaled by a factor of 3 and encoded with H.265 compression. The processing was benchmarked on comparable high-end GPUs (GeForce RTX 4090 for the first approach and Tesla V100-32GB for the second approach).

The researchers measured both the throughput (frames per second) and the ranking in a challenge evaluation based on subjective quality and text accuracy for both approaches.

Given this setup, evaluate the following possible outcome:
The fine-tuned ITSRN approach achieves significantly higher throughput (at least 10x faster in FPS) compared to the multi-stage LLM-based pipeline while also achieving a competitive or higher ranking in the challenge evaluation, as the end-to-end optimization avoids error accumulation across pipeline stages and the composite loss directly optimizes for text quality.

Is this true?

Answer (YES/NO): NO